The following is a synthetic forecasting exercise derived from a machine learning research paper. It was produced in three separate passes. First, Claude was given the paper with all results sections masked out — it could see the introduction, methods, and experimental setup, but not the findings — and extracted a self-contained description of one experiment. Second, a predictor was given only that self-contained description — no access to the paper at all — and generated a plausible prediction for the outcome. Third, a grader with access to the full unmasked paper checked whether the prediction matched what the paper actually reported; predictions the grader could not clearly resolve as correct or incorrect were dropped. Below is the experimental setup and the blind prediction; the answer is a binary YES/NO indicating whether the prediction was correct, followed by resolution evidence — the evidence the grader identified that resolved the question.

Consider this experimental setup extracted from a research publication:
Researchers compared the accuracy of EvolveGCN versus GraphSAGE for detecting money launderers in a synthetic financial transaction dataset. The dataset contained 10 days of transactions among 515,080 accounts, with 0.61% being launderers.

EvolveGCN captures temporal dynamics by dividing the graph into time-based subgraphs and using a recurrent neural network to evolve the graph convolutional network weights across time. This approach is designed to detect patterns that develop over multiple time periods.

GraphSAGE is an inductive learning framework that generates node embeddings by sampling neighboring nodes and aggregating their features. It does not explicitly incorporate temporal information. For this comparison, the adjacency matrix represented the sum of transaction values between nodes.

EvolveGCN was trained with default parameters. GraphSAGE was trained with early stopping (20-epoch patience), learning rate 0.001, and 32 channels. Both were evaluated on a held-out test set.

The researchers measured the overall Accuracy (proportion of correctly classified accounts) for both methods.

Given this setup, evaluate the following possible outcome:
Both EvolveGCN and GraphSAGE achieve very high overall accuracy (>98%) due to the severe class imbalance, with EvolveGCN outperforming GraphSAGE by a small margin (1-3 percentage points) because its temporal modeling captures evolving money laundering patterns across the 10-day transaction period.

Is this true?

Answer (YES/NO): NO